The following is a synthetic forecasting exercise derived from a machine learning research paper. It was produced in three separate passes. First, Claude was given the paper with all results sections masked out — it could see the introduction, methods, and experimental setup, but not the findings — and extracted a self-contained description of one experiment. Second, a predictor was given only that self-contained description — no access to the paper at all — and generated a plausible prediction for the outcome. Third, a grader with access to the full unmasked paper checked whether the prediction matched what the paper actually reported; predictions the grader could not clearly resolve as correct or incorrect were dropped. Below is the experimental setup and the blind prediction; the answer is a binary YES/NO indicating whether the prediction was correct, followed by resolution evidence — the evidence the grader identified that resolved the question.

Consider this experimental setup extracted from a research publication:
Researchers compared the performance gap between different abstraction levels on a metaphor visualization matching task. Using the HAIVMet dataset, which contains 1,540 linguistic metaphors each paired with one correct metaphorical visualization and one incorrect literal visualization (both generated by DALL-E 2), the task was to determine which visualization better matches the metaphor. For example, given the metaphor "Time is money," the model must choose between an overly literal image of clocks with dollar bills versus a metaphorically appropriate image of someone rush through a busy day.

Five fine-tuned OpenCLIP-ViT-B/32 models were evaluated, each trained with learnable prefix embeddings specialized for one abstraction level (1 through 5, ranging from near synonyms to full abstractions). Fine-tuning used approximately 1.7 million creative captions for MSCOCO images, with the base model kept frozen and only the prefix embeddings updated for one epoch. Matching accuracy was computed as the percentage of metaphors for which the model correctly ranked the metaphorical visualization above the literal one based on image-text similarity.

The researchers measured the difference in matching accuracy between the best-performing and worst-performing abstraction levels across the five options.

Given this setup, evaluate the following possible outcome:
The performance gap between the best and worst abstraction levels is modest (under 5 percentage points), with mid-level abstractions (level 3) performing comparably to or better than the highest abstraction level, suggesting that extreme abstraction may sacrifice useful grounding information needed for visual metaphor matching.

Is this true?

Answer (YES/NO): NO